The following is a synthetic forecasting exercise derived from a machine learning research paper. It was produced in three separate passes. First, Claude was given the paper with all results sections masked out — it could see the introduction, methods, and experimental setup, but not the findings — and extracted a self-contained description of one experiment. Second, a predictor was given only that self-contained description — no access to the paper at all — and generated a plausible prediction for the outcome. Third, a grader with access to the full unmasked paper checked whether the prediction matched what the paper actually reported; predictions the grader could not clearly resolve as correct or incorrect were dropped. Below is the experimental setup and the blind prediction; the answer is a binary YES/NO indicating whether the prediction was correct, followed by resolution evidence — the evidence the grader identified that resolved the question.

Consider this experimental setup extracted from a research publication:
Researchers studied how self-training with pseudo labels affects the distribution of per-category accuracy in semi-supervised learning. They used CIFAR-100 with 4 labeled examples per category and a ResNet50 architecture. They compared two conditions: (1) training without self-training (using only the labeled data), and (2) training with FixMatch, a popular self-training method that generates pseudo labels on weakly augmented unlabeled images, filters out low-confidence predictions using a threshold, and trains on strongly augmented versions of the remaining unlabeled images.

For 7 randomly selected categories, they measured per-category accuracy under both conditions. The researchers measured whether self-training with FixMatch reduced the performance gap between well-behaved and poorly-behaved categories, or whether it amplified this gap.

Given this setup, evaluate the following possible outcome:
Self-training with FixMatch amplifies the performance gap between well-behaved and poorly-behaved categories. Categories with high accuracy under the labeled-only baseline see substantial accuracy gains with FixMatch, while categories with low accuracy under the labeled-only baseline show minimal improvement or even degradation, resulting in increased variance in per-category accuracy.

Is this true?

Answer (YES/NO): YES